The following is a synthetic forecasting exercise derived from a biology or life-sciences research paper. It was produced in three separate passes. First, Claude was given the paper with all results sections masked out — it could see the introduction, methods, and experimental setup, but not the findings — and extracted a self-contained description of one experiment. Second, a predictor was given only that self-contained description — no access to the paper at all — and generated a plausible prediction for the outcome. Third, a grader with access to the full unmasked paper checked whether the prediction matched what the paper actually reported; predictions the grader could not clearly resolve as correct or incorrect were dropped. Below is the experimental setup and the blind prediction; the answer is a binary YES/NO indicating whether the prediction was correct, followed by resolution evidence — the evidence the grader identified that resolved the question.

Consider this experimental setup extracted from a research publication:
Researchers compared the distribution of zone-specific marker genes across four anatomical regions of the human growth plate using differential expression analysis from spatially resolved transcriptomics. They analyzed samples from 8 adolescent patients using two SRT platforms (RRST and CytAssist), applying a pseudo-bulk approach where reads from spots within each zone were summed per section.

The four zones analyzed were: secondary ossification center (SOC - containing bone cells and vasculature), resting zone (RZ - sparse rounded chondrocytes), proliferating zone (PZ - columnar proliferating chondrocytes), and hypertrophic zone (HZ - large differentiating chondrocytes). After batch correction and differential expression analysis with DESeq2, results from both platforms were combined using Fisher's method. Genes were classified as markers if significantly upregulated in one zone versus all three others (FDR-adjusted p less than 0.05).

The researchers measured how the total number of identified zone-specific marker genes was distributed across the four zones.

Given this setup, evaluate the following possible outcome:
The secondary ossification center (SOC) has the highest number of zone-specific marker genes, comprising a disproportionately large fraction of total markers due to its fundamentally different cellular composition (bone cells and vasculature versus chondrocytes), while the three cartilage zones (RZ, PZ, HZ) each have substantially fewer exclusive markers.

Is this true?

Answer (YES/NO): YES